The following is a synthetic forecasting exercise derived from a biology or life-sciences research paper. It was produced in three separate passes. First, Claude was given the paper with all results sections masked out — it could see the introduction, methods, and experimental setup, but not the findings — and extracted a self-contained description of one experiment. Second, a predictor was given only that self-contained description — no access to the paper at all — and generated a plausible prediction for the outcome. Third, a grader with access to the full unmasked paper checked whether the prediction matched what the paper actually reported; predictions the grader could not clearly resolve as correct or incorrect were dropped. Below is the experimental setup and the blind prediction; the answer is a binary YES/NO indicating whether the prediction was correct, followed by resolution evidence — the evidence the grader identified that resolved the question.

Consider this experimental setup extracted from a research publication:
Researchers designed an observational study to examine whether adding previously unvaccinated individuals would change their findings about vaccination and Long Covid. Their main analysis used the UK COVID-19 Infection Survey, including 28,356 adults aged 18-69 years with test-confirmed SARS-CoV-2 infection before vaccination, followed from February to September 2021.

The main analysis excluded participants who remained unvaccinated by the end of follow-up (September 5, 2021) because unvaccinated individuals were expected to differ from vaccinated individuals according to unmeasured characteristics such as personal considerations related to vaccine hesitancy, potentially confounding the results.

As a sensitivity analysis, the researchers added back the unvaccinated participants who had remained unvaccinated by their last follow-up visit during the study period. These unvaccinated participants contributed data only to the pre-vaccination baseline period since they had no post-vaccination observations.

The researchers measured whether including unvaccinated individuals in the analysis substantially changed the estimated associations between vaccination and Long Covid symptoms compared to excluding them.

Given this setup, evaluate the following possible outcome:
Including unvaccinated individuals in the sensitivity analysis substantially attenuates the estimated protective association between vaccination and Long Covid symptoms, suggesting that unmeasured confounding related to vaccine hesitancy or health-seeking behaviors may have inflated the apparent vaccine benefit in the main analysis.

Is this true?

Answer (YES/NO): NO